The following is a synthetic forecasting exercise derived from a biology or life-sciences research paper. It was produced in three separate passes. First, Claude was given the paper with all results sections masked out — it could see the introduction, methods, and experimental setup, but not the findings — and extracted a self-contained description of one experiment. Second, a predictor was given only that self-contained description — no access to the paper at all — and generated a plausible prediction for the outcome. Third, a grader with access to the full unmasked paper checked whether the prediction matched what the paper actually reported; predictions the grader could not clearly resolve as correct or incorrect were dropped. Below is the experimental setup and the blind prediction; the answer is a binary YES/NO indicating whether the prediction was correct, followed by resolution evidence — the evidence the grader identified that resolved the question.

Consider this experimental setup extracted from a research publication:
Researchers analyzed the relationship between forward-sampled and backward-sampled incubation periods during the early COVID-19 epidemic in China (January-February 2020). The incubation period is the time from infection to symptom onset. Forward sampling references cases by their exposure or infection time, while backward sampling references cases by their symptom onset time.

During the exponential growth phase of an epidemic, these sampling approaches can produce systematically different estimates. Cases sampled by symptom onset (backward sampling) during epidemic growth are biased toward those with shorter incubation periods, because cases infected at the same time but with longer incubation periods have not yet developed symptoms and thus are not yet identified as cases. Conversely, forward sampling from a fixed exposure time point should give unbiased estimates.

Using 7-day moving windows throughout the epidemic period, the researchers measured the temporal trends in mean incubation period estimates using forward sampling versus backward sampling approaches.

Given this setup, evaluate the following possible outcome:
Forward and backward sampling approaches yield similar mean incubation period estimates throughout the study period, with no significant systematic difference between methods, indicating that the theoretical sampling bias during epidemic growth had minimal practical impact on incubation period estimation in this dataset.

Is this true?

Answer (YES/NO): NO